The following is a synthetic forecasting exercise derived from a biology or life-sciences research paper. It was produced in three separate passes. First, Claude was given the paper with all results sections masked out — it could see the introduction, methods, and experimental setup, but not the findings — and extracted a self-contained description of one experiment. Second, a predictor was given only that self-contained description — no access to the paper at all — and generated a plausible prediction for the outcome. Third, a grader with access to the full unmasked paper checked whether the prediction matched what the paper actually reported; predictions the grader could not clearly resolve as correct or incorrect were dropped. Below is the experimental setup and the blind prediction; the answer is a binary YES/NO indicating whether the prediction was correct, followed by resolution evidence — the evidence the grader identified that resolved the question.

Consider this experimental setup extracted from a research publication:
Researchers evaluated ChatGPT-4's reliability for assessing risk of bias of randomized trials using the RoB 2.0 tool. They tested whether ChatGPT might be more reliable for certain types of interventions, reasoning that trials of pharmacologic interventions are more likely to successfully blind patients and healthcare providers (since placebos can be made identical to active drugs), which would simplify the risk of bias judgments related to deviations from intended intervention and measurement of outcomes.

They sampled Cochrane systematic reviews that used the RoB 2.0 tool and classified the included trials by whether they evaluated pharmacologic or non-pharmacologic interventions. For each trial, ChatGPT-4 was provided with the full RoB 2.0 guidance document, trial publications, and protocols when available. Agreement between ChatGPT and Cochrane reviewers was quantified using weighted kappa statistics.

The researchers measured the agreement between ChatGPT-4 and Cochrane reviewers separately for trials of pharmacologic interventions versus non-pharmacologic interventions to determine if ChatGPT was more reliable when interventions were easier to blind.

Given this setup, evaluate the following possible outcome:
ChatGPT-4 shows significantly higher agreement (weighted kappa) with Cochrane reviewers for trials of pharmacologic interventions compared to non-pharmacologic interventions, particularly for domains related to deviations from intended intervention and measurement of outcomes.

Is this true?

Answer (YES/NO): NO